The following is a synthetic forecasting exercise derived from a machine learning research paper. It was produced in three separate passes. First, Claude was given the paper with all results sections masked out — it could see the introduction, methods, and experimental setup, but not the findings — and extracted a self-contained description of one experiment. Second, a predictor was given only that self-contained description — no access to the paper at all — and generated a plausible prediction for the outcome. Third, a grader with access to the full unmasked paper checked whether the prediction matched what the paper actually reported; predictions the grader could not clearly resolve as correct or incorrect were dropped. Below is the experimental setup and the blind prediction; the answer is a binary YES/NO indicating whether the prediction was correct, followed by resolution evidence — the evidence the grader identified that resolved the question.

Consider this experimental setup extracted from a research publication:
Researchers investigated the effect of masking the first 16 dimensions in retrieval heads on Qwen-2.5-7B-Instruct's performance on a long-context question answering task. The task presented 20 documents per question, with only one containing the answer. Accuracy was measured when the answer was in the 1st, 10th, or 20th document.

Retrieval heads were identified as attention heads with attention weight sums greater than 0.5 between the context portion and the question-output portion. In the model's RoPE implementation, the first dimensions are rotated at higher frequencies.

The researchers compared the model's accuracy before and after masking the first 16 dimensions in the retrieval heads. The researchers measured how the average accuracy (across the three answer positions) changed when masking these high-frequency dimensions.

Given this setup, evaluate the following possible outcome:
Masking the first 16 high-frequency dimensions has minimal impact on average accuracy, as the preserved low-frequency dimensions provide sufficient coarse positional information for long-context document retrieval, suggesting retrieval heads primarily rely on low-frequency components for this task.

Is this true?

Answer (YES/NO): NO